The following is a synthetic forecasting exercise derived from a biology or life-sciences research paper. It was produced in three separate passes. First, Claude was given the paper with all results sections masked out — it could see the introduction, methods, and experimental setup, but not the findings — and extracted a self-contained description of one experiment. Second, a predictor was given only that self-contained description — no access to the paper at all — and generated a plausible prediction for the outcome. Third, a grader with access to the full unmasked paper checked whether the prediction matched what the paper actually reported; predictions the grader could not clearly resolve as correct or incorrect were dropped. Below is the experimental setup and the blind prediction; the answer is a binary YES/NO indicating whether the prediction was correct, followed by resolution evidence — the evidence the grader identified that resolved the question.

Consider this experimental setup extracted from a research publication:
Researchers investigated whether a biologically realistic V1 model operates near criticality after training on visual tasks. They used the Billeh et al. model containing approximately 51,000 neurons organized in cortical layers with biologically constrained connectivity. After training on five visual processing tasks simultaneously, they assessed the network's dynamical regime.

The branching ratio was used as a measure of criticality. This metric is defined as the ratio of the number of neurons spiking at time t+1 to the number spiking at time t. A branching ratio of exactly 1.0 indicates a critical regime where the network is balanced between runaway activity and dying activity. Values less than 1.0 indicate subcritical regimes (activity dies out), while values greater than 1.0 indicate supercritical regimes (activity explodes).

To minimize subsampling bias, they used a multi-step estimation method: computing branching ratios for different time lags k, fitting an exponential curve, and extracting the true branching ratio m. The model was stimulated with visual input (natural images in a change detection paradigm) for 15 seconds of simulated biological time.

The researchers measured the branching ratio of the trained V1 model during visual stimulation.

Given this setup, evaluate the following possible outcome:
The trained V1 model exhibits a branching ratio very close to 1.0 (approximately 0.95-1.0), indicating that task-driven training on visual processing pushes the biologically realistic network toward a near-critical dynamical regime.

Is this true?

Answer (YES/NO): YES